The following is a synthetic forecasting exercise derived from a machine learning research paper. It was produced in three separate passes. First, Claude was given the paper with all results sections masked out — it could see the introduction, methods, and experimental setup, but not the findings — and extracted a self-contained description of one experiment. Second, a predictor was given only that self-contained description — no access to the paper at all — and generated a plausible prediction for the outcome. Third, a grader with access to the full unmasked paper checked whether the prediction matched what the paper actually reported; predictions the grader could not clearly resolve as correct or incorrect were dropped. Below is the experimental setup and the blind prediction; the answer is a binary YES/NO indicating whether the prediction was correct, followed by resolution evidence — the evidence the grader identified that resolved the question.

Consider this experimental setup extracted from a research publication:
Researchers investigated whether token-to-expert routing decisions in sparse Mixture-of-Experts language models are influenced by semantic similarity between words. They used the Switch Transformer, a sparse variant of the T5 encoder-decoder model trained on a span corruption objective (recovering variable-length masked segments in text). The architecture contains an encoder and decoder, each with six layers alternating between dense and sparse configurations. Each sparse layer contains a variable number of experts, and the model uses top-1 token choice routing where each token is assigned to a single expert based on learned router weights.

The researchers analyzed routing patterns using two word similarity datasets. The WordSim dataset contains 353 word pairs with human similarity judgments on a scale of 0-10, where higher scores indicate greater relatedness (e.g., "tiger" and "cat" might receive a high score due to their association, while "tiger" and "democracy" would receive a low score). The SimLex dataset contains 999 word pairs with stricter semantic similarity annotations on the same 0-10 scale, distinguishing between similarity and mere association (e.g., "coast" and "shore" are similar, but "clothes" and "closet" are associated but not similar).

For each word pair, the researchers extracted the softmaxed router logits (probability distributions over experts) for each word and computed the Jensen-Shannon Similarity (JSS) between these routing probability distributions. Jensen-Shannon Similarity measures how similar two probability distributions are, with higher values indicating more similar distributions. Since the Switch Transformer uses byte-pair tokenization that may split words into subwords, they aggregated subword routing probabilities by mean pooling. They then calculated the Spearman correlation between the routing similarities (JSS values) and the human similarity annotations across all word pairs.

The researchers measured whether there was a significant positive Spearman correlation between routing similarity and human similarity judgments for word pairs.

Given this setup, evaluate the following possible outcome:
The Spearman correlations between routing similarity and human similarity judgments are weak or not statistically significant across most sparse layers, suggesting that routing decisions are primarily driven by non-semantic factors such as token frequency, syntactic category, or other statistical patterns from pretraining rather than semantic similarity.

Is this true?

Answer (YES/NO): NO